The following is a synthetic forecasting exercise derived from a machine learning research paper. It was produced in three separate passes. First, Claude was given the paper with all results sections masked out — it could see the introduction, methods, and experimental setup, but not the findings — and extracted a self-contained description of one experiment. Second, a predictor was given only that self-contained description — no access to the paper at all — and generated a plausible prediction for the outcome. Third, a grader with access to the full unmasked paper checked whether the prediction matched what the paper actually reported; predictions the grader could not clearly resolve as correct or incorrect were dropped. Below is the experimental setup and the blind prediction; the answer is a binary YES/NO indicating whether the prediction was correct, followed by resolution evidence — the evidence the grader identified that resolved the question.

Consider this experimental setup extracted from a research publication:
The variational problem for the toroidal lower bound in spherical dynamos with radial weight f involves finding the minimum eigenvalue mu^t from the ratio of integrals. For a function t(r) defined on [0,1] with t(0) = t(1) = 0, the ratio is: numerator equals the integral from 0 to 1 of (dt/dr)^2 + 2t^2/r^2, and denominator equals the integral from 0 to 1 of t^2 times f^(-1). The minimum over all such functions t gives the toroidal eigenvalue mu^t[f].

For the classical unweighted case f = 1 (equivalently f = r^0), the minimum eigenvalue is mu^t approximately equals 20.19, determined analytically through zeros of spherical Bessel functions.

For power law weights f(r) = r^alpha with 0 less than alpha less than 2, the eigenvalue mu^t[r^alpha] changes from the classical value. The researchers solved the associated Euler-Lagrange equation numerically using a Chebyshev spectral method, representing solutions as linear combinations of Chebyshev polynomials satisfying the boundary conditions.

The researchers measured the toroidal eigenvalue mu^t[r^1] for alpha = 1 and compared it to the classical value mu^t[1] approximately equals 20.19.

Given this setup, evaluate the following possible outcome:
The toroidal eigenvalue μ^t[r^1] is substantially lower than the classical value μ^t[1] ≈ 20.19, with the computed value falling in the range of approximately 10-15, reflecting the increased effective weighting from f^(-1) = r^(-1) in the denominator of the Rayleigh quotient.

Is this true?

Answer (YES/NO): YES